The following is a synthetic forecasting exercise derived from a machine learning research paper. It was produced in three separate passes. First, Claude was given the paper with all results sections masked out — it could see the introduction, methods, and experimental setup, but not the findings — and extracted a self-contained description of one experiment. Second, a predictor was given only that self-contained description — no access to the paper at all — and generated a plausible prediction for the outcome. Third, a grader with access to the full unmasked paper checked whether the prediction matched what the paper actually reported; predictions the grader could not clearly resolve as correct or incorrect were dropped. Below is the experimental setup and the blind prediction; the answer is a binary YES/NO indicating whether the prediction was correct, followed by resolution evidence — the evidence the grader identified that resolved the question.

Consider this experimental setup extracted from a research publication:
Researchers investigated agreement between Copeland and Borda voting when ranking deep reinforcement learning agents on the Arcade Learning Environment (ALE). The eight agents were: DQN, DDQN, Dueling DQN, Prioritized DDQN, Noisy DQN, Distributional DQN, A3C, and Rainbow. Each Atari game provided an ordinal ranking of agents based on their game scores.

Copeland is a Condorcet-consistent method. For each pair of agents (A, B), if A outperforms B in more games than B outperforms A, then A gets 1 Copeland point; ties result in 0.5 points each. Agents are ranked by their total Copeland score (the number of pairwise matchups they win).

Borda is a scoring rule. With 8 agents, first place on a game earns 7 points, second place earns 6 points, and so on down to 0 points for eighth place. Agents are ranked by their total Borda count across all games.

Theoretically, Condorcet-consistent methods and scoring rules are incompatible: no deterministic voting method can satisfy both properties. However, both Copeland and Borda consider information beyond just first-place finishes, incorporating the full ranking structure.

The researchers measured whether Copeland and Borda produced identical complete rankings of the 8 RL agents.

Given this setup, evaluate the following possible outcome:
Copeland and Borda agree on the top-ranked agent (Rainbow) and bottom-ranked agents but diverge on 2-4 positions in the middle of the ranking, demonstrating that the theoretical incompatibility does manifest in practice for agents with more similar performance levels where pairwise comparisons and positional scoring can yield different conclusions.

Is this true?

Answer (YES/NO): NO